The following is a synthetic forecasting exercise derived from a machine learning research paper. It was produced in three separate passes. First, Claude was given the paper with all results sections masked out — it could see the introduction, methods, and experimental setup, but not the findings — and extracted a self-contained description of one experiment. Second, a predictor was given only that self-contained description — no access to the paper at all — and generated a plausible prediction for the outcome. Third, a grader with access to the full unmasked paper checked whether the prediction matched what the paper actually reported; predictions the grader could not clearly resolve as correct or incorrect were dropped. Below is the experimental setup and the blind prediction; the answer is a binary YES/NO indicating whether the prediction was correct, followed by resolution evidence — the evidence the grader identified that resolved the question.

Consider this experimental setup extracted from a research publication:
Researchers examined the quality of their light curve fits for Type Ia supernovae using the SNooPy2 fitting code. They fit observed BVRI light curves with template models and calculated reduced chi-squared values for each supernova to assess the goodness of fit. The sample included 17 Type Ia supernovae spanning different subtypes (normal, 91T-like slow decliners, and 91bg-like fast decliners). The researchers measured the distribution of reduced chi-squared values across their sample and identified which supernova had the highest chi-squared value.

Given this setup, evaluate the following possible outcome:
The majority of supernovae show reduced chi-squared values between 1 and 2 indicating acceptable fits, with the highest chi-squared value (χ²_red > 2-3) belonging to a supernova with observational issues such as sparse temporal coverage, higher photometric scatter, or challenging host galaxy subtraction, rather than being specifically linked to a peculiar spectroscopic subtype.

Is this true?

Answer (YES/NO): YES